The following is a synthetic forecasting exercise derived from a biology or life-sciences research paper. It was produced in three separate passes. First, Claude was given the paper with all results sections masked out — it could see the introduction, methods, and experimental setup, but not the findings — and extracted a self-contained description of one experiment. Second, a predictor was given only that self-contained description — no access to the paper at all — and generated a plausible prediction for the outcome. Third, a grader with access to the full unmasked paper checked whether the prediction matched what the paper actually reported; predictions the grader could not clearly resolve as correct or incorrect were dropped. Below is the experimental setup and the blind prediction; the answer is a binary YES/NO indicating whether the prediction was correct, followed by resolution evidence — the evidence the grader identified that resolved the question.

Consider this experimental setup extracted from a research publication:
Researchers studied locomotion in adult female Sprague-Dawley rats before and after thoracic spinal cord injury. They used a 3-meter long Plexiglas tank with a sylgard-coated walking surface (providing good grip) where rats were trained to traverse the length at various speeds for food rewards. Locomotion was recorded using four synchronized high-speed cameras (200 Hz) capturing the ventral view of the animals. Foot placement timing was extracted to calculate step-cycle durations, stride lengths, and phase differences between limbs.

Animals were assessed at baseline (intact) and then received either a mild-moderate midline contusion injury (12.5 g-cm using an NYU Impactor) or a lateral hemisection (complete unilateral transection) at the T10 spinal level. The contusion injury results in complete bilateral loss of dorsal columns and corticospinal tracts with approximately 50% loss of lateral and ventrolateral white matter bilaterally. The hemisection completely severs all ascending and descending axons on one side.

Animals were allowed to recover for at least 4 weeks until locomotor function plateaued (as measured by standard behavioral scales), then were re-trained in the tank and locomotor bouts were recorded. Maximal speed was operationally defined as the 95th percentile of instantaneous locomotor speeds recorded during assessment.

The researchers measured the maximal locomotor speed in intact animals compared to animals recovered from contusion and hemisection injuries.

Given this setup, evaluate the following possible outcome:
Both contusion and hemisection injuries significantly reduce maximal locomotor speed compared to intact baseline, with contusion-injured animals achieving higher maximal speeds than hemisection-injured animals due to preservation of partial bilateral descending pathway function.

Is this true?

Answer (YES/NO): NO